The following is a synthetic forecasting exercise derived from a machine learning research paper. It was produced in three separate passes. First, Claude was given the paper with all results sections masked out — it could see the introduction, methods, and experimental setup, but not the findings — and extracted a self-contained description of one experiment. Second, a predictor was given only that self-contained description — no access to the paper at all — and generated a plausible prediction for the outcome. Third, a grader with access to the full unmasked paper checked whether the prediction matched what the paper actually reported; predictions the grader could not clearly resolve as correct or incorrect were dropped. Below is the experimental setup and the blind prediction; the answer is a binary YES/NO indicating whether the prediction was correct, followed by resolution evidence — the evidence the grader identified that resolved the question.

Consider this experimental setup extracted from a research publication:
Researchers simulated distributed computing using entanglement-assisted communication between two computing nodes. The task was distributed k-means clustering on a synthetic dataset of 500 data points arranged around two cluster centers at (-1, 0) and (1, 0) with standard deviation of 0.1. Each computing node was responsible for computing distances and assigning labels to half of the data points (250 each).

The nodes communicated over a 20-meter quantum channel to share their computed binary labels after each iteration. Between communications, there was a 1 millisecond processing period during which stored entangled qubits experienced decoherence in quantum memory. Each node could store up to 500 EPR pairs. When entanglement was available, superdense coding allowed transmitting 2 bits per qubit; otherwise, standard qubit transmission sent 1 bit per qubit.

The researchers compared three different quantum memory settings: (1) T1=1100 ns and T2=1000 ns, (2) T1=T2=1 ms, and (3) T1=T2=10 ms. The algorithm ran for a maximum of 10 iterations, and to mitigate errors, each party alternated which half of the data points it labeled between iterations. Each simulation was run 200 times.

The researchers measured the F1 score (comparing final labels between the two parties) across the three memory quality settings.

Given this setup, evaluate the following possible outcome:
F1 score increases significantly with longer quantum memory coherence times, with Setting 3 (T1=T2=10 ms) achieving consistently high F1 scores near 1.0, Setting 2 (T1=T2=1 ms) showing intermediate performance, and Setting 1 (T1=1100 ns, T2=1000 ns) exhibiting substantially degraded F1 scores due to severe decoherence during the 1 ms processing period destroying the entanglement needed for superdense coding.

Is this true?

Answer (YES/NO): NO